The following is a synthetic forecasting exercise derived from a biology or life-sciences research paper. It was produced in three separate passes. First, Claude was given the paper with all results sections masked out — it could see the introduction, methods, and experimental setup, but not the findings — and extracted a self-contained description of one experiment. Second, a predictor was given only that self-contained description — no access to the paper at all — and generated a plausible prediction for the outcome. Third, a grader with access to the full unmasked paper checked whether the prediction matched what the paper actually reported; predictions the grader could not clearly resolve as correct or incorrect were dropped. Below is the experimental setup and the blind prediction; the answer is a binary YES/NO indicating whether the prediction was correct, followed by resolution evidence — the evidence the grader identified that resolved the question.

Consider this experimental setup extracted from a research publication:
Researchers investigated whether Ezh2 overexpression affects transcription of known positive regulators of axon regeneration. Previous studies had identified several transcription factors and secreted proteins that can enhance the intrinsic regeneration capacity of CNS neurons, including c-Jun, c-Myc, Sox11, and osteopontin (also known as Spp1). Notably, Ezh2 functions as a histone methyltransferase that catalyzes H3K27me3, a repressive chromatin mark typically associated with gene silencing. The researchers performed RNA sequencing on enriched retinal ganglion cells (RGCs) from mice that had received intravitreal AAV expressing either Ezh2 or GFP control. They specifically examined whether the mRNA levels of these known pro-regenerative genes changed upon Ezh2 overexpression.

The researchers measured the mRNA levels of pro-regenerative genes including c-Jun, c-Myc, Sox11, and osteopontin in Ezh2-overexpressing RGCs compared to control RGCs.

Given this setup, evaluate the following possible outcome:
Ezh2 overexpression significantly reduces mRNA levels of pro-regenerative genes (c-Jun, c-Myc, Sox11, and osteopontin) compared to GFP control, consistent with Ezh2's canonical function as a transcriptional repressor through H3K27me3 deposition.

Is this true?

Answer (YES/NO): NO